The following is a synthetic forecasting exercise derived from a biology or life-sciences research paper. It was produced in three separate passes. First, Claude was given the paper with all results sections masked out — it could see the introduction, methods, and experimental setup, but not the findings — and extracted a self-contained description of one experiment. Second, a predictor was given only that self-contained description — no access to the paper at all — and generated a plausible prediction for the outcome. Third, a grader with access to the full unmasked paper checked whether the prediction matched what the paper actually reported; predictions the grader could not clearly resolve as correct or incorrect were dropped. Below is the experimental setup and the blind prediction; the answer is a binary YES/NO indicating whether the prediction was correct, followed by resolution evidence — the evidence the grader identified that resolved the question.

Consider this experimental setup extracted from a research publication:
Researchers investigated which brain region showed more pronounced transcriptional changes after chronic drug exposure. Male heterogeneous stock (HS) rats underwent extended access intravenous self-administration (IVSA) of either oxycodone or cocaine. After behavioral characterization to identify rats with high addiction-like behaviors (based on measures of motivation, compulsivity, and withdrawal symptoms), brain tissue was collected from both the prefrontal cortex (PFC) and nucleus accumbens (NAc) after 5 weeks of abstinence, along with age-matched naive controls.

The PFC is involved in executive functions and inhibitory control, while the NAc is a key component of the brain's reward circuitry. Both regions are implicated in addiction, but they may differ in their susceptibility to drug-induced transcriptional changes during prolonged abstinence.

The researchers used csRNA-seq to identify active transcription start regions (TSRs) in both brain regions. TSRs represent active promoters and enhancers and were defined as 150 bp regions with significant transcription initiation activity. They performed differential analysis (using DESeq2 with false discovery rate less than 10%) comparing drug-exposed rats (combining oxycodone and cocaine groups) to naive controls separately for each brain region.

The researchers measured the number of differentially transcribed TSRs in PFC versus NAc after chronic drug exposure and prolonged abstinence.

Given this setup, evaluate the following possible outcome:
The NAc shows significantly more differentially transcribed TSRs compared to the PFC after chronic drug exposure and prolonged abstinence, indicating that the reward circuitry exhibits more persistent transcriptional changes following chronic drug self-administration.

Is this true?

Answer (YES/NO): YES